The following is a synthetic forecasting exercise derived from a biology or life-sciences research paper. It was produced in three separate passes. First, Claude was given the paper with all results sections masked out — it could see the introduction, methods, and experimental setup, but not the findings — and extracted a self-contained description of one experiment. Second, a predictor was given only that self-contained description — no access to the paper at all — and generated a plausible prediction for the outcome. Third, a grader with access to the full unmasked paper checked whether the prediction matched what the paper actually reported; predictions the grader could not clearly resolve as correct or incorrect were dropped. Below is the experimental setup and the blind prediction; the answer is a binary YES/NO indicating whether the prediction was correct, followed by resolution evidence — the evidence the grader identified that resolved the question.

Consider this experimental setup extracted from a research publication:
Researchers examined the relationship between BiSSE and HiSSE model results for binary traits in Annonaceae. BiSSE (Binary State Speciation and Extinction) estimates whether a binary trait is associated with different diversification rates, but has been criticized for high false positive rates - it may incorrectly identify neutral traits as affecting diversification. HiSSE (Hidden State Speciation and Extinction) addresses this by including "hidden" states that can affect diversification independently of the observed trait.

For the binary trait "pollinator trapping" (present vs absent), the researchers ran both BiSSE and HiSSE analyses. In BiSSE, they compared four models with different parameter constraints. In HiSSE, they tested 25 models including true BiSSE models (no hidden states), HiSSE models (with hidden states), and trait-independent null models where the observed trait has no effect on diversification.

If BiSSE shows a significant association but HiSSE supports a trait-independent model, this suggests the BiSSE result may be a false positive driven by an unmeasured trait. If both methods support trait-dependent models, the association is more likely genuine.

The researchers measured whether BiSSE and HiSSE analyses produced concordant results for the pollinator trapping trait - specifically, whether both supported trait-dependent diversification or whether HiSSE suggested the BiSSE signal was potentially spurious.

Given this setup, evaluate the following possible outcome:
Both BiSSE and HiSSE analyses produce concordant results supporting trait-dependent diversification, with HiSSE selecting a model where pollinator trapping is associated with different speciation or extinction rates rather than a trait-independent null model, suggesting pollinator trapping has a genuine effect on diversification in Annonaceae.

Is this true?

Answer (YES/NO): YES